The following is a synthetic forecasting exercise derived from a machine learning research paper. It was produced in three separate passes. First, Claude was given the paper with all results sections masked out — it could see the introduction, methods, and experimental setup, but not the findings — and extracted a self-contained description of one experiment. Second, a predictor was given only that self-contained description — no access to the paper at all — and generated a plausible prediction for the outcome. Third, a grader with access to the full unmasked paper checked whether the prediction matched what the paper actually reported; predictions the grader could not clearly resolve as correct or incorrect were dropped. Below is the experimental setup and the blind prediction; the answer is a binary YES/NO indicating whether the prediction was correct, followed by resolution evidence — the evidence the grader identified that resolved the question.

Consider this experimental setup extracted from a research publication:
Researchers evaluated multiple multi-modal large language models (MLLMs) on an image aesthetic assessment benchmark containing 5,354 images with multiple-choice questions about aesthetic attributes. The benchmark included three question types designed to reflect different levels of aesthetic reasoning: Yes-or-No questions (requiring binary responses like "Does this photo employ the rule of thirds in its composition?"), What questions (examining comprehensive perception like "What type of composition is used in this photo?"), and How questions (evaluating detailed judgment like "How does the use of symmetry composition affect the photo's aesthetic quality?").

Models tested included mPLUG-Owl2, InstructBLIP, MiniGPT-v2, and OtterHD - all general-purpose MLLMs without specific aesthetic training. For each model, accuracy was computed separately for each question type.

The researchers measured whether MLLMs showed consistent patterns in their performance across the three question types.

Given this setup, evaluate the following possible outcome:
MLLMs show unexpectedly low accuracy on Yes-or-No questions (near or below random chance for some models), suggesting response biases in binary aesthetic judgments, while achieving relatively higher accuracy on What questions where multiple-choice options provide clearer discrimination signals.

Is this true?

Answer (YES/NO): NO